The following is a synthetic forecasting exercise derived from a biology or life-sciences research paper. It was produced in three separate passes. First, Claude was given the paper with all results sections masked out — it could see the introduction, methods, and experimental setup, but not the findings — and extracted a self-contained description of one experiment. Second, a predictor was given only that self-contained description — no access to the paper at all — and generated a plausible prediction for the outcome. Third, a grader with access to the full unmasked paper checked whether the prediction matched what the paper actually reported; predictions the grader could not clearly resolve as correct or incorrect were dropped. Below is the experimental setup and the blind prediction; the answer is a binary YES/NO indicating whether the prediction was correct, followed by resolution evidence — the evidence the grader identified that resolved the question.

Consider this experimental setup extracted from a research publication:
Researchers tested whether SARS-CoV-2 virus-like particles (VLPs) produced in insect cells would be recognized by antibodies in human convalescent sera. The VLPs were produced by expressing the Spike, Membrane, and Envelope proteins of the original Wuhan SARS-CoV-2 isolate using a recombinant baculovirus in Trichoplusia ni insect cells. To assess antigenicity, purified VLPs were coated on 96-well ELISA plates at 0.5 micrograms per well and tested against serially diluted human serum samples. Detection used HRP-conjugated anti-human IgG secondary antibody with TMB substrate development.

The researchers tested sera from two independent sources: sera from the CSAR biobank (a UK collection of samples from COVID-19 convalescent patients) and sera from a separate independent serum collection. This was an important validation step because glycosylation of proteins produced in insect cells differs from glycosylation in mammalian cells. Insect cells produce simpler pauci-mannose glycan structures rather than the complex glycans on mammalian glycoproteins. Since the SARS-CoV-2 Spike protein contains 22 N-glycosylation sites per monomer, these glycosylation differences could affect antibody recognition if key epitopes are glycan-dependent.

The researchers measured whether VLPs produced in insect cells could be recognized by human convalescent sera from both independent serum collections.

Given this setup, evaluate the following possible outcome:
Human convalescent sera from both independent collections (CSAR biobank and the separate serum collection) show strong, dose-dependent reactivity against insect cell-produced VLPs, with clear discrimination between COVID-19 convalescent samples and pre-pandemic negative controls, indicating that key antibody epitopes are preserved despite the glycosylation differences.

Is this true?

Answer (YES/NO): YES